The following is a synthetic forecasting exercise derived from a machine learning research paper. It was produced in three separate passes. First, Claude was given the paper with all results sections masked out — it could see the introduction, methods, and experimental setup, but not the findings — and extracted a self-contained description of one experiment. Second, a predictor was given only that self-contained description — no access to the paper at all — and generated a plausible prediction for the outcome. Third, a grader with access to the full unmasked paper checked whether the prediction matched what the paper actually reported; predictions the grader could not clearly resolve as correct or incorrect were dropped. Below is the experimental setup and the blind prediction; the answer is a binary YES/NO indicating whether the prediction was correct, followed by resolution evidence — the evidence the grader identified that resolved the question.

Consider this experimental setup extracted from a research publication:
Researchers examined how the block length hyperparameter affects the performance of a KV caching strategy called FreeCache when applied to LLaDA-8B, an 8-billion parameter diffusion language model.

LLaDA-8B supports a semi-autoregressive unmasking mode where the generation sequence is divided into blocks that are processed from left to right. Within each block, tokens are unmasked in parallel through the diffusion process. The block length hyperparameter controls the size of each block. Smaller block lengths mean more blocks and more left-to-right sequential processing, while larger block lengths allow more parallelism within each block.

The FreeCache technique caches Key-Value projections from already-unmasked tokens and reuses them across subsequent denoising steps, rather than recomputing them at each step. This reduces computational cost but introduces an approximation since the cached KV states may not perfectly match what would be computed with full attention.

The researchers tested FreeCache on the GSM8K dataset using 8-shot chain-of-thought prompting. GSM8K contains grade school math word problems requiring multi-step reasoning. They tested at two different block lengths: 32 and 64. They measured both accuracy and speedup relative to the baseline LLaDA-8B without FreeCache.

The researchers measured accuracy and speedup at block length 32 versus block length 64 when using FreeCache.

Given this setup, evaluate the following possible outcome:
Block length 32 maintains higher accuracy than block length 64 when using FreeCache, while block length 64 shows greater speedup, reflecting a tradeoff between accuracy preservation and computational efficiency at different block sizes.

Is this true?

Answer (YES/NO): YES